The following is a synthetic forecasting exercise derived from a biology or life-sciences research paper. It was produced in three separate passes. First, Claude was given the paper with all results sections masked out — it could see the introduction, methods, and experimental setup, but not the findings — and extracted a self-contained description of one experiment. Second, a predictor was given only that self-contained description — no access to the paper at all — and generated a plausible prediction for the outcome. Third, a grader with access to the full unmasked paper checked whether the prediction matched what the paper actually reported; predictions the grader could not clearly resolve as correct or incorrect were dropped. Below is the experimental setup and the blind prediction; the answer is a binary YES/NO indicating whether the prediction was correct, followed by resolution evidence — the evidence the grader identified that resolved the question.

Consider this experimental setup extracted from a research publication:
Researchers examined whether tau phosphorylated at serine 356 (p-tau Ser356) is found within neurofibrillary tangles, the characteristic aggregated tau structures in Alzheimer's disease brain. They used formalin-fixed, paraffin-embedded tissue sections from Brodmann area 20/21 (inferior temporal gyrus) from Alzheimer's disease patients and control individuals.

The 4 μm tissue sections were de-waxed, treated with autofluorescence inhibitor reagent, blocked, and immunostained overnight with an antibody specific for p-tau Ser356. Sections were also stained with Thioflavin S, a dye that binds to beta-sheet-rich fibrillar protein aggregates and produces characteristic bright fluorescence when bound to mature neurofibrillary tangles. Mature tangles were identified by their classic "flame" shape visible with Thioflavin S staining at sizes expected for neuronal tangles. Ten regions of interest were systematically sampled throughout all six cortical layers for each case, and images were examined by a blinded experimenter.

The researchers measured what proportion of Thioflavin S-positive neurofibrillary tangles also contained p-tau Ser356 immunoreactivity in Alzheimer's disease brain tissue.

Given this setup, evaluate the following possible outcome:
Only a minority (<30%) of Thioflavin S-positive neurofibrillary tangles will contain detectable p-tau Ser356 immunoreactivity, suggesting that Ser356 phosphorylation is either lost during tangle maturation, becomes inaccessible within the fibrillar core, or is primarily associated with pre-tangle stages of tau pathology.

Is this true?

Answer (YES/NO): NO